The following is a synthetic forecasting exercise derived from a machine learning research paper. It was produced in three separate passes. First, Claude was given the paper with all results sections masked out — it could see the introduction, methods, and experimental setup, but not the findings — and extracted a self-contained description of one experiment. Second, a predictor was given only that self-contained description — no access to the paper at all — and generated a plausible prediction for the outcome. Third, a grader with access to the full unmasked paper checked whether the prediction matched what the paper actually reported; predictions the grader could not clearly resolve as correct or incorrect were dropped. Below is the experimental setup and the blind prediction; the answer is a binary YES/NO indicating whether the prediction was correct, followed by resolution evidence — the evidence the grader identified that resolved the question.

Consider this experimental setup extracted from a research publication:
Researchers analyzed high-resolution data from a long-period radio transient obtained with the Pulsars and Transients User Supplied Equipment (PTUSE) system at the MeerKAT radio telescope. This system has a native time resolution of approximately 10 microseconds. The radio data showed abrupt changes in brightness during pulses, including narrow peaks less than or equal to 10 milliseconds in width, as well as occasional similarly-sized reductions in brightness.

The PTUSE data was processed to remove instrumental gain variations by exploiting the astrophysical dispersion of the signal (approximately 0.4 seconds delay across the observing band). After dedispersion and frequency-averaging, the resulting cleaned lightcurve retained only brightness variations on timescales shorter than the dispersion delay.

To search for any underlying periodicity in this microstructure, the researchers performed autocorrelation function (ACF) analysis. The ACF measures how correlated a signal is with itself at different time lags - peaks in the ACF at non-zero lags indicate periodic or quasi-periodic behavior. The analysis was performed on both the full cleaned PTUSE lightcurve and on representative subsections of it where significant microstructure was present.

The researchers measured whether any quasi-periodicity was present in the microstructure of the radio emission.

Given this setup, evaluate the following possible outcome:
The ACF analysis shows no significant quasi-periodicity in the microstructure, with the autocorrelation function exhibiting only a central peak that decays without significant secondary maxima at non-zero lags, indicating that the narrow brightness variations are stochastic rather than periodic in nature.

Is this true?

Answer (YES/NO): NO